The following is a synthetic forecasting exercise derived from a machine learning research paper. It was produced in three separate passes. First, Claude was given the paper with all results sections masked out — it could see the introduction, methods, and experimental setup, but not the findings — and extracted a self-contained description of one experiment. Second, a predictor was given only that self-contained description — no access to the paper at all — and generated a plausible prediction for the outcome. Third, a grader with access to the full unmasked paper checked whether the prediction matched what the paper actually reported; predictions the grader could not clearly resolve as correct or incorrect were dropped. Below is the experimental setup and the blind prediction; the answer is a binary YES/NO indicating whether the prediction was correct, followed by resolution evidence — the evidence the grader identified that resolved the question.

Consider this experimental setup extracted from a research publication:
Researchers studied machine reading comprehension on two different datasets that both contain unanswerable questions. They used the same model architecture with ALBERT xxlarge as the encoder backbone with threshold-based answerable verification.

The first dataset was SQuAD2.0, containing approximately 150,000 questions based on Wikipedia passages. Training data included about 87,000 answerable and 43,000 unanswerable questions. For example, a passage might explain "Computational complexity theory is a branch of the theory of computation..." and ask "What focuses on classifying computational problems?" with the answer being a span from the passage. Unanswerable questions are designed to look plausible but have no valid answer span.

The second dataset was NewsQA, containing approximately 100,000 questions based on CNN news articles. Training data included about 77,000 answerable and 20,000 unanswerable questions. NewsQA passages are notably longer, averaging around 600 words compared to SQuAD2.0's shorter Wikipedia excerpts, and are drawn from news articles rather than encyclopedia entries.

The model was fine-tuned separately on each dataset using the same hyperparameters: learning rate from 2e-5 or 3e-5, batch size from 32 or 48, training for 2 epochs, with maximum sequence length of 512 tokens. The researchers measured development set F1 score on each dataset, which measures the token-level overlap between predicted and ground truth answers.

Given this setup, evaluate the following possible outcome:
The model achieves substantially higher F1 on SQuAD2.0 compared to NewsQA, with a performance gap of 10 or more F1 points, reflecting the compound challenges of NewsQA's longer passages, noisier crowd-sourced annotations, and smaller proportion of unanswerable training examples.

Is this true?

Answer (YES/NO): YES